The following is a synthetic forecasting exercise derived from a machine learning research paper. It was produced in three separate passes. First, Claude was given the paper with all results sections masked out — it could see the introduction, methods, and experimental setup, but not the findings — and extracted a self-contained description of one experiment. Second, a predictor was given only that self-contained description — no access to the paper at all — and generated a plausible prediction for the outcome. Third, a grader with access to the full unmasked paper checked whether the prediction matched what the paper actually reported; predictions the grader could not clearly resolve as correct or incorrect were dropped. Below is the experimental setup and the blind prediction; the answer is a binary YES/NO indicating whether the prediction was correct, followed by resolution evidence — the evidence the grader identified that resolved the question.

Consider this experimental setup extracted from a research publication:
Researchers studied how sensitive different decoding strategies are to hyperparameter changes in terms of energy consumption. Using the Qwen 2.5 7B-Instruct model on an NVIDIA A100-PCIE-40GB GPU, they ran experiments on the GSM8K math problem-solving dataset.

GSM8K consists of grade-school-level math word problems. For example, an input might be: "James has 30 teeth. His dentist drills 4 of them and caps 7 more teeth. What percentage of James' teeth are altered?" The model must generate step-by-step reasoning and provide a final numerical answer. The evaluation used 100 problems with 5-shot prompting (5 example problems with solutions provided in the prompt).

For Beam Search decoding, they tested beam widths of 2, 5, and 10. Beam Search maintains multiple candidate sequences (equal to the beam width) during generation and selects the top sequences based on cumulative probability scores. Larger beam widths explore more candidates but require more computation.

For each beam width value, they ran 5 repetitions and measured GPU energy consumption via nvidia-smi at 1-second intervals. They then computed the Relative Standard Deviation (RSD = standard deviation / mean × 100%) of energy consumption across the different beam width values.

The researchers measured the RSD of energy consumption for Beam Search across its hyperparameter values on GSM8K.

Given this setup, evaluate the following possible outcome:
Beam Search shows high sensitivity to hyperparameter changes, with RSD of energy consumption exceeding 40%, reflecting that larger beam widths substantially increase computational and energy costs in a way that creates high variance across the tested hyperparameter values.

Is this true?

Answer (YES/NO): NO